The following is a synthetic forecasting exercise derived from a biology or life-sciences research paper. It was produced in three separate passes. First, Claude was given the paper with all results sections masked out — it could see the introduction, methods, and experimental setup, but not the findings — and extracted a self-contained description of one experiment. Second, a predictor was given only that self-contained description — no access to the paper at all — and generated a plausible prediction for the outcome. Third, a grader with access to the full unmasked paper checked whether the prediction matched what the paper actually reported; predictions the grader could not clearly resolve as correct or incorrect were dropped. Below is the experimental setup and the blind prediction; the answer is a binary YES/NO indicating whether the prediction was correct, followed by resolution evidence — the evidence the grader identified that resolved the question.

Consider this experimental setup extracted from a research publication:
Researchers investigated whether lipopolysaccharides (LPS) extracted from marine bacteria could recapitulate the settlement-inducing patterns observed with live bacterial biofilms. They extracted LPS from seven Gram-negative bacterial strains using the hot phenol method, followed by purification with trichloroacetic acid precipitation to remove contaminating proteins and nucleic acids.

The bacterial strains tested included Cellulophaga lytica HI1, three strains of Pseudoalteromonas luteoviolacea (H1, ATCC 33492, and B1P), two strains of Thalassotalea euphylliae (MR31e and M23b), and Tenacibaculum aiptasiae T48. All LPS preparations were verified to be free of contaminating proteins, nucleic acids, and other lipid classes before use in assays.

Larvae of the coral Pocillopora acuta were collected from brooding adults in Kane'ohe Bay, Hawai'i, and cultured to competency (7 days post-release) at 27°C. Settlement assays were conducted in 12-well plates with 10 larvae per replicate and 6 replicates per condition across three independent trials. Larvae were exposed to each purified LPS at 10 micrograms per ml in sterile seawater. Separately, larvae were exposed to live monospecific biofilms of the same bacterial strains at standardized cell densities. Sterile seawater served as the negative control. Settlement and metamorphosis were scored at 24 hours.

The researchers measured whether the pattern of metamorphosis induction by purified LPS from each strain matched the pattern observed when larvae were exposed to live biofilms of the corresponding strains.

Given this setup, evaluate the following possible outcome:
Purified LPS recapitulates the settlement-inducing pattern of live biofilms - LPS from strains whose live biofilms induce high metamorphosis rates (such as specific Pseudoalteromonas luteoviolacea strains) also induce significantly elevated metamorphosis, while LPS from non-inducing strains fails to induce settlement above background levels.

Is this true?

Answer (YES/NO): YES